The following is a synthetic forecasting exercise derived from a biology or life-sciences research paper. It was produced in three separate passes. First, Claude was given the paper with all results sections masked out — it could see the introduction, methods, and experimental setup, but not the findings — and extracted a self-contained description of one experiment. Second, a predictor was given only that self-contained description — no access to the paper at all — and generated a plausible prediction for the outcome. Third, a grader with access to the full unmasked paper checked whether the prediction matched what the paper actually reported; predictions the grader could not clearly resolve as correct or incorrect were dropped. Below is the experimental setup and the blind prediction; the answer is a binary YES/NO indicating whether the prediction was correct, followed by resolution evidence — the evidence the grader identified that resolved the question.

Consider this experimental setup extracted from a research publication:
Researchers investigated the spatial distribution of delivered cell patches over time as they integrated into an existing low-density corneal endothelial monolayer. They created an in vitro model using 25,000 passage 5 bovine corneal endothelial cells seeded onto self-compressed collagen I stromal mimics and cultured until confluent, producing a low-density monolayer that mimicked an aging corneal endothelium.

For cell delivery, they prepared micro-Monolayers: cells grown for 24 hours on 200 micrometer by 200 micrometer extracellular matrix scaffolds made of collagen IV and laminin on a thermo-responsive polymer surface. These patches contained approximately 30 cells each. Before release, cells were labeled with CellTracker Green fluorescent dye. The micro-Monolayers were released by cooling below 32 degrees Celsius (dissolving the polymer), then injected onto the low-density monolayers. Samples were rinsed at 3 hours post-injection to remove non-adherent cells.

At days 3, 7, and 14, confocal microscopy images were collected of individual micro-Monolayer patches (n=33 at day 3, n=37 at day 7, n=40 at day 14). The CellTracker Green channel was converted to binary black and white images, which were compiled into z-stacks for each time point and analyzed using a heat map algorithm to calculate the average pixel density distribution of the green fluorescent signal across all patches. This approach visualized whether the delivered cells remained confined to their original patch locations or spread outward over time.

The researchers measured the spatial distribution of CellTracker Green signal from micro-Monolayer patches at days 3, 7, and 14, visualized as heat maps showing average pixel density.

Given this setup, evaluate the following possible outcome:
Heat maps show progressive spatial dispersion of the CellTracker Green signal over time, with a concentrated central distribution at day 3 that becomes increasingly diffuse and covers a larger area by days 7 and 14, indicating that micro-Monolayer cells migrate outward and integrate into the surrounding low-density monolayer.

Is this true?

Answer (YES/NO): YES